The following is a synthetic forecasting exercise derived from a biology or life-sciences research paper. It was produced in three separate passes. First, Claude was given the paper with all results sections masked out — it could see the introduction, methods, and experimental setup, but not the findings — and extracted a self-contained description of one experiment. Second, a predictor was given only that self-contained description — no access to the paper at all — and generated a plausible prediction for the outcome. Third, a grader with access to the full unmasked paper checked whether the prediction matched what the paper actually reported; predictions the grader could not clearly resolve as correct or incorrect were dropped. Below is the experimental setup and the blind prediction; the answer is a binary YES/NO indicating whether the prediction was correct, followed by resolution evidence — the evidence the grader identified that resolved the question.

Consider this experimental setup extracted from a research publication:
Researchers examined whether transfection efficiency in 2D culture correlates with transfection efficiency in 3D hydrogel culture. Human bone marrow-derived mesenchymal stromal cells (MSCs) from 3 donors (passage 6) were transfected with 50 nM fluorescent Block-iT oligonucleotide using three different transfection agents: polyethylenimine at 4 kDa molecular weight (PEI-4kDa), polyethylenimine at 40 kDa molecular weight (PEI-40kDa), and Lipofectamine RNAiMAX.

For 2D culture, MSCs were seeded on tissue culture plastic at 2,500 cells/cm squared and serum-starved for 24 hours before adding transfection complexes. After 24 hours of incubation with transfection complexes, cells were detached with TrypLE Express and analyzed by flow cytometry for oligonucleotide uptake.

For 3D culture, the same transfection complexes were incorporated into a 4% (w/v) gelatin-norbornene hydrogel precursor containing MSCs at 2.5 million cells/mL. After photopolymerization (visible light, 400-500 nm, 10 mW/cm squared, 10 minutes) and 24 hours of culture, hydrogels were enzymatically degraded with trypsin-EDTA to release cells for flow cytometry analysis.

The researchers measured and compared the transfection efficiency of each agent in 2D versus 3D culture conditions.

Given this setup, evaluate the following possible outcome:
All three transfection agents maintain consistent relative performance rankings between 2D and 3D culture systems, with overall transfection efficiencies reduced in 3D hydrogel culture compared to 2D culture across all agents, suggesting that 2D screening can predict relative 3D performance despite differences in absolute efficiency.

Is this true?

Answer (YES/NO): YES